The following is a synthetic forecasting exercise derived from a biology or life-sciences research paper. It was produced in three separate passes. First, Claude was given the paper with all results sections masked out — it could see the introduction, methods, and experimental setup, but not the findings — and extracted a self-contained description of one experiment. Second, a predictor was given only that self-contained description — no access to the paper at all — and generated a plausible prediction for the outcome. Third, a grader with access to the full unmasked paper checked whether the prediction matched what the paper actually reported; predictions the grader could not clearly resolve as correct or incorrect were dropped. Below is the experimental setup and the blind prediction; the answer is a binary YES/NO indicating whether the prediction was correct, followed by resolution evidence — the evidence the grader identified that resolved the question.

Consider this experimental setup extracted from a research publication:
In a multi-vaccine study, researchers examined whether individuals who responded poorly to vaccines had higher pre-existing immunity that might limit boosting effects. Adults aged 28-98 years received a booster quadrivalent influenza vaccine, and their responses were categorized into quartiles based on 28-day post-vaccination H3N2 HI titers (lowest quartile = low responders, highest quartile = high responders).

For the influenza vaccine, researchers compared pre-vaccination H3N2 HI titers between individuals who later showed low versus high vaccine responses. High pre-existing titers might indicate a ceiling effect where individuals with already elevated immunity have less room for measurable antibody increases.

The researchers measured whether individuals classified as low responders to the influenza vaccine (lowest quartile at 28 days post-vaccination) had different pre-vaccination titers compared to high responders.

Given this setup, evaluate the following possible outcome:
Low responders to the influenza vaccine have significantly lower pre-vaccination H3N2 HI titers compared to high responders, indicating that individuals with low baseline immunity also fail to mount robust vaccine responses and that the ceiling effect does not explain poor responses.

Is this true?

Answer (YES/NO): YES